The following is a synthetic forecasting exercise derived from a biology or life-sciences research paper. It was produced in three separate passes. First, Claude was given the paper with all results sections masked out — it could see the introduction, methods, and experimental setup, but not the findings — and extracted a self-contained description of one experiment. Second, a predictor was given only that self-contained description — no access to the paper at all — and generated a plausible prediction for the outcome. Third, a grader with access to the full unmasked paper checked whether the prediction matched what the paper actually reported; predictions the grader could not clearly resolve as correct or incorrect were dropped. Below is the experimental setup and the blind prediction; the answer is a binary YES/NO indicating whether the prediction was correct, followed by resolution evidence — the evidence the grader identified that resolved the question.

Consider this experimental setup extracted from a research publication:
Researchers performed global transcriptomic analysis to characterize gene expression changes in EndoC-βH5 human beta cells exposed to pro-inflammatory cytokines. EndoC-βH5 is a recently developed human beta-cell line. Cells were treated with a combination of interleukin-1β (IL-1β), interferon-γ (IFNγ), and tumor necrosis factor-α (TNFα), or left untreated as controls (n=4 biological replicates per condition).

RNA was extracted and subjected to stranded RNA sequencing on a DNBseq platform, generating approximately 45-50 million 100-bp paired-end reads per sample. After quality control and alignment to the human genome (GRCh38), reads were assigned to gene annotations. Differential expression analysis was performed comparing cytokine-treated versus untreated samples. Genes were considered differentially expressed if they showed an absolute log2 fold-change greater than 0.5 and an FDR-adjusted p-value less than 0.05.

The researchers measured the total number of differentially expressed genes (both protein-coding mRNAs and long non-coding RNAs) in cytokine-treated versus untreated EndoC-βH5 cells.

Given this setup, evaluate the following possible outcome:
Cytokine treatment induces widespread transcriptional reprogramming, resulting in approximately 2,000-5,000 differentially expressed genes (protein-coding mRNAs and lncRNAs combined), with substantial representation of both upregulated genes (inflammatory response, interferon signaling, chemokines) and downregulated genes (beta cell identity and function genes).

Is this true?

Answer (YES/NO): NO